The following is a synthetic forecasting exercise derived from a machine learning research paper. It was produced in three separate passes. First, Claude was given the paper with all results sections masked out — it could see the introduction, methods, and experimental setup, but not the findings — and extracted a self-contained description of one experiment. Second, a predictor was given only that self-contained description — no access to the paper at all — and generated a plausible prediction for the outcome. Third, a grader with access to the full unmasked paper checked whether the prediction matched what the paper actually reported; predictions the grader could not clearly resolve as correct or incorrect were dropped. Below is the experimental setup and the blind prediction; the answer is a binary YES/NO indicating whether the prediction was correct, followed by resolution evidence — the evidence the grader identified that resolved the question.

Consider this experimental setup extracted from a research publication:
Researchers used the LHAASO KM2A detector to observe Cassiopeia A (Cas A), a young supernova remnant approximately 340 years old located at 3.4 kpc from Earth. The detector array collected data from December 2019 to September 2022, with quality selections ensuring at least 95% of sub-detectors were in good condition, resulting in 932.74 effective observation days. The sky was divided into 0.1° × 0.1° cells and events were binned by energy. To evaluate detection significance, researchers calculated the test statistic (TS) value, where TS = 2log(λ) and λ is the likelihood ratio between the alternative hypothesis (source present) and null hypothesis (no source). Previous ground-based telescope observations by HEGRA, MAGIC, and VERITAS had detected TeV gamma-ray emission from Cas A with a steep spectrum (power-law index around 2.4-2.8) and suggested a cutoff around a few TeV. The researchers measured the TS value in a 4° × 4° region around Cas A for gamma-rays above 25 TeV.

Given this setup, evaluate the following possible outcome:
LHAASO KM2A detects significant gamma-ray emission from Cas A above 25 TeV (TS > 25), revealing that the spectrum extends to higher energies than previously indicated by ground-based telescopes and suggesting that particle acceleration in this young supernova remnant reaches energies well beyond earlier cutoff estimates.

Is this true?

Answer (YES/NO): NO